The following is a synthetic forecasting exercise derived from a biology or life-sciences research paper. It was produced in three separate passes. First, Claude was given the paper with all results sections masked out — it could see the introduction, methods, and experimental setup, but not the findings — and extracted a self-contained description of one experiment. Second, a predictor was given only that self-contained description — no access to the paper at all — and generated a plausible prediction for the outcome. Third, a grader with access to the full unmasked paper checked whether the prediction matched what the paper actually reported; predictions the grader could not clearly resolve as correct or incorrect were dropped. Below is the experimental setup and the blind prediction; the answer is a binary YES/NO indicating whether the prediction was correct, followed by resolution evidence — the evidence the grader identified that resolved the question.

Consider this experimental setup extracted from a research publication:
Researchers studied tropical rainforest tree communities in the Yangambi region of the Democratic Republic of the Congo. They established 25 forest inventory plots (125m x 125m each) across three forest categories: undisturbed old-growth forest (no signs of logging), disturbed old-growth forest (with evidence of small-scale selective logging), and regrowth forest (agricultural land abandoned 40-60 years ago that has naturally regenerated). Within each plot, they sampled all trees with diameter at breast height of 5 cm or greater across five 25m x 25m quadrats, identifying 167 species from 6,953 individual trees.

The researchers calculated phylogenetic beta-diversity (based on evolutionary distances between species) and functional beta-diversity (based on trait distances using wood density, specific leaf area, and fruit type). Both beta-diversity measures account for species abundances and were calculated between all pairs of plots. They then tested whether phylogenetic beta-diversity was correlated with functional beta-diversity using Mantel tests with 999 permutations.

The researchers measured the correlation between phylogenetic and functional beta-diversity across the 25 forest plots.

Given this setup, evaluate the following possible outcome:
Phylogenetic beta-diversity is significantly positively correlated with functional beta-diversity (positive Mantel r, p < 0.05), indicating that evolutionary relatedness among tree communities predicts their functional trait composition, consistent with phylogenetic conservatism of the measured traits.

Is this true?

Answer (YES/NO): YES